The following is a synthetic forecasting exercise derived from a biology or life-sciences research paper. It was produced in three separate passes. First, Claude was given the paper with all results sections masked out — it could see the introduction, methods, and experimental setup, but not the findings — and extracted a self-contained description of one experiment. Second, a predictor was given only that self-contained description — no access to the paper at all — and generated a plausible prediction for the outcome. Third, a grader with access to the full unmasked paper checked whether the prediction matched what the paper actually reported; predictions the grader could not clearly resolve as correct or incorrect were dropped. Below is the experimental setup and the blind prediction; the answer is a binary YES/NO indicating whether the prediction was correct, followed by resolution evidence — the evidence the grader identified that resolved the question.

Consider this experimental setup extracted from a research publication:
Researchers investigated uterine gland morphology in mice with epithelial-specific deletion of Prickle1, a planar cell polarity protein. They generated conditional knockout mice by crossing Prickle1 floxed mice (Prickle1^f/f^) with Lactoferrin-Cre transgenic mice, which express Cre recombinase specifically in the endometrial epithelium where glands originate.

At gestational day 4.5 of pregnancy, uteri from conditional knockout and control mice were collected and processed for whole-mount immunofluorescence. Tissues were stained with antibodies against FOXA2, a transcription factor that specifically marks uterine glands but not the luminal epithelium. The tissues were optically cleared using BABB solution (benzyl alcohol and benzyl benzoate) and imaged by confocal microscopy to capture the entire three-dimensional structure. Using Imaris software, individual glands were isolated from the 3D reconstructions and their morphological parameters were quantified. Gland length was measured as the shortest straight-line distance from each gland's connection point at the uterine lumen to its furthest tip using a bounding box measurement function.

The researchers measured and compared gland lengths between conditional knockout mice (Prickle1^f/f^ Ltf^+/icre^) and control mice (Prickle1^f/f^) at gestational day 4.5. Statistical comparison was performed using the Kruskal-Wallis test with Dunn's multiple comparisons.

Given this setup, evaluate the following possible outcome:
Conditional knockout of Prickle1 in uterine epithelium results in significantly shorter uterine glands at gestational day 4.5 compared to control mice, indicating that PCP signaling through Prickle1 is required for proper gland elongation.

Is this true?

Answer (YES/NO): NO